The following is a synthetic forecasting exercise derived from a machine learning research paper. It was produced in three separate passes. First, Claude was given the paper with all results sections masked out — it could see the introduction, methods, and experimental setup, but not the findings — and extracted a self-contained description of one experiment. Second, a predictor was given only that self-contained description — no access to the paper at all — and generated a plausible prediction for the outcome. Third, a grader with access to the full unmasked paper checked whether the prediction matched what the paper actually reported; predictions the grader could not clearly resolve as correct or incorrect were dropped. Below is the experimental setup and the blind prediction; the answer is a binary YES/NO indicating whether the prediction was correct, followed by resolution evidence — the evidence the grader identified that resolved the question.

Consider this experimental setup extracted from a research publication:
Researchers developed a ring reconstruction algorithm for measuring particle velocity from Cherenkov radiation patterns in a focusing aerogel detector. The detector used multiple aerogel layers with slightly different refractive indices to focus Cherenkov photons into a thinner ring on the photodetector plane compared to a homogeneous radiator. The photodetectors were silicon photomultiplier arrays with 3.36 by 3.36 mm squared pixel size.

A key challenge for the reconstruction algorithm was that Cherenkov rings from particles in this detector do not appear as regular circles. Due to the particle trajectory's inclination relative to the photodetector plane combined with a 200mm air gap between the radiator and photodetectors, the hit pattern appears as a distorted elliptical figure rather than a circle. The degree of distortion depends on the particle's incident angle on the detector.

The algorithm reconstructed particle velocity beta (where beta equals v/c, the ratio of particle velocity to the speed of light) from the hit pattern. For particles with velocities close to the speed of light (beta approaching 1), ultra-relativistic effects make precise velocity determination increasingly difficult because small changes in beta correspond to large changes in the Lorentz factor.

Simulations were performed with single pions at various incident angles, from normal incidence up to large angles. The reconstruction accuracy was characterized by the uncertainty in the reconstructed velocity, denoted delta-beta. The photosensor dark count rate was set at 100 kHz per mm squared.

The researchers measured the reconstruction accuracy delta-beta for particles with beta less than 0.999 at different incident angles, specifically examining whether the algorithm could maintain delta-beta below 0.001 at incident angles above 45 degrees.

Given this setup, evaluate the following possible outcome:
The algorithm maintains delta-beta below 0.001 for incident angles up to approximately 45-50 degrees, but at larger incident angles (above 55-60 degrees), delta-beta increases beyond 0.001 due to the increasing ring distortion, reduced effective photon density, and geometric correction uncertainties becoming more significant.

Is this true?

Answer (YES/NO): NO